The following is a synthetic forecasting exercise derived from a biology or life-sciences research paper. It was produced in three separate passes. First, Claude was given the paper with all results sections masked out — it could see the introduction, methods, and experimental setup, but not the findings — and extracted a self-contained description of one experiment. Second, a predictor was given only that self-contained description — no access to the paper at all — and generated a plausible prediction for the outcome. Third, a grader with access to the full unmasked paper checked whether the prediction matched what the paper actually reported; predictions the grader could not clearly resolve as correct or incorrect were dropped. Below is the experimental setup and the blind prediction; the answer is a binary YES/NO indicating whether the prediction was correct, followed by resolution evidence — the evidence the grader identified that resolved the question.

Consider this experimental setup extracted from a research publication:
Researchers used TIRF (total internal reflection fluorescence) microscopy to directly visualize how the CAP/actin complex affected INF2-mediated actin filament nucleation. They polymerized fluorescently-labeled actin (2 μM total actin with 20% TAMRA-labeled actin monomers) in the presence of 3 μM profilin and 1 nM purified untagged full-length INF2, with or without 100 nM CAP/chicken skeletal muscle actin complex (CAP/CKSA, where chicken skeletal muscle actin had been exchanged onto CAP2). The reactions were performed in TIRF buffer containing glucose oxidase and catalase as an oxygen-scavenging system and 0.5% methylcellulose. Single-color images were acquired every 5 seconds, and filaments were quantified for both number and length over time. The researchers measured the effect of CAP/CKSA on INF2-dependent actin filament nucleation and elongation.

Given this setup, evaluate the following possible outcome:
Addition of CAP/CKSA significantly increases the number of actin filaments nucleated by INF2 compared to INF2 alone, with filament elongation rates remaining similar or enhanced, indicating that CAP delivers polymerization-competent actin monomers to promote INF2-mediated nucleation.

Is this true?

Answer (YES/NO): NO